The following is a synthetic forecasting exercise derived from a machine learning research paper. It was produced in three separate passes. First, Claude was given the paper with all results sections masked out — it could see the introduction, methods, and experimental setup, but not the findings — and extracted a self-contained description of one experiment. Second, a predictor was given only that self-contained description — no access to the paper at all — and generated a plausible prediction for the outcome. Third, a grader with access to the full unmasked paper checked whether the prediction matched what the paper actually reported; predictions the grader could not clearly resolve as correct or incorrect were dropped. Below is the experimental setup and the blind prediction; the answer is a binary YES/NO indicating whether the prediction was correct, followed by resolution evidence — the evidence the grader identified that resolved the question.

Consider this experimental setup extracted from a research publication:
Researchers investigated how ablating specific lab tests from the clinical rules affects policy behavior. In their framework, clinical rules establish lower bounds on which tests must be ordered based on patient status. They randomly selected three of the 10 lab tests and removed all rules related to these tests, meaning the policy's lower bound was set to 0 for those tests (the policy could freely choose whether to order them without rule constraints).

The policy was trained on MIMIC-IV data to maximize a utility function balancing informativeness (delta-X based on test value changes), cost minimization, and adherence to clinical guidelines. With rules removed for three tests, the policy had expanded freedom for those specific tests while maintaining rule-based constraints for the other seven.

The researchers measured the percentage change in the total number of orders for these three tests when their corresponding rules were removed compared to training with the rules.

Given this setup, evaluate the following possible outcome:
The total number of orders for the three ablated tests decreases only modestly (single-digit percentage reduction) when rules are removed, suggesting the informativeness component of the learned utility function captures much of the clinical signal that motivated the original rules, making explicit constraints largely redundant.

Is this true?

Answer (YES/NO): NO